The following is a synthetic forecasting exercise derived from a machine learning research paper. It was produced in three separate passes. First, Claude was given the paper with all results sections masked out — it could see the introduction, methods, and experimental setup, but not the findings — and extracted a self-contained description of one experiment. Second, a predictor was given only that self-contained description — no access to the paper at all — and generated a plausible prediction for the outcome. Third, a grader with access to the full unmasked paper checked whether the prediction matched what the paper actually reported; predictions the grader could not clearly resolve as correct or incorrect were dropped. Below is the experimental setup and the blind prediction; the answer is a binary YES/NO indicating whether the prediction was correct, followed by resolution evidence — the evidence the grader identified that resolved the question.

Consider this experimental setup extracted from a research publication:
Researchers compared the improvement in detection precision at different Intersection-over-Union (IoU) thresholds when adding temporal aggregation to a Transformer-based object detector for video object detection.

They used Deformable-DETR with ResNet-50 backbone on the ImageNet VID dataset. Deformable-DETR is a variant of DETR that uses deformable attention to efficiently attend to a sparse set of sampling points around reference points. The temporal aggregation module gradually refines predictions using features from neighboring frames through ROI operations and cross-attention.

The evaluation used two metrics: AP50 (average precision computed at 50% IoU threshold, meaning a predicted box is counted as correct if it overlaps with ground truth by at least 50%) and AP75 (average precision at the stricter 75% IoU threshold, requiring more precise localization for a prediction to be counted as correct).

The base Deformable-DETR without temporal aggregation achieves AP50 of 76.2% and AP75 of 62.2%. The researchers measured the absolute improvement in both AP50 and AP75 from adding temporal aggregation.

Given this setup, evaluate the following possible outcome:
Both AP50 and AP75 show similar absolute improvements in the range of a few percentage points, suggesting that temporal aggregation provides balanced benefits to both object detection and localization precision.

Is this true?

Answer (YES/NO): NO